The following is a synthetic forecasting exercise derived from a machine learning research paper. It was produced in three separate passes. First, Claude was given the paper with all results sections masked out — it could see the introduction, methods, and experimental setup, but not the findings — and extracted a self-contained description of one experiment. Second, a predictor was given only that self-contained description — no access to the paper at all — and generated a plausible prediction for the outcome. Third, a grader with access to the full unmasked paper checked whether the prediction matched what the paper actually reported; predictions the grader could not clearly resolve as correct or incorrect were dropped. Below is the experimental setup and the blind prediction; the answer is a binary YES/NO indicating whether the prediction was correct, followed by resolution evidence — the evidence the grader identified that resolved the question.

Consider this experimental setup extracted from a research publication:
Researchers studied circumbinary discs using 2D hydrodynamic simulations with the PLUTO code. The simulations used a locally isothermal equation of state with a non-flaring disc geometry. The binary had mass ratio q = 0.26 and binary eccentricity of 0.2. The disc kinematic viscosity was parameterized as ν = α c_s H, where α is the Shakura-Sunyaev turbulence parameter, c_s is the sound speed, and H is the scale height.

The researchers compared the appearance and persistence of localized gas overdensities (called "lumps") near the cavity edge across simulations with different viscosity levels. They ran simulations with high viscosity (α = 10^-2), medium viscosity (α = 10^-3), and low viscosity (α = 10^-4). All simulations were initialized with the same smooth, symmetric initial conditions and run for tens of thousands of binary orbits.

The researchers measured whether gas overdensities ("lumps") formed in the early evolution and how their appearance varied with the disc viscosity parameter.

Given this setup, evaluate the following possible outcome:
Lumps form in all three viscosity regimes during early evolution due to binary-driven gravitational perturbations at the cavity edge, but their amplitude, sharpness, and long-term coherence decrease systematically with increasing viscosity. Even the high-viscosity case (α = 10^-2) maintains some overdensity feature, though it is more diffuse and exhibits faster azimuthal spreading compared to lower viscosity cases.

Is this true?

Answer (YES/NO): NO